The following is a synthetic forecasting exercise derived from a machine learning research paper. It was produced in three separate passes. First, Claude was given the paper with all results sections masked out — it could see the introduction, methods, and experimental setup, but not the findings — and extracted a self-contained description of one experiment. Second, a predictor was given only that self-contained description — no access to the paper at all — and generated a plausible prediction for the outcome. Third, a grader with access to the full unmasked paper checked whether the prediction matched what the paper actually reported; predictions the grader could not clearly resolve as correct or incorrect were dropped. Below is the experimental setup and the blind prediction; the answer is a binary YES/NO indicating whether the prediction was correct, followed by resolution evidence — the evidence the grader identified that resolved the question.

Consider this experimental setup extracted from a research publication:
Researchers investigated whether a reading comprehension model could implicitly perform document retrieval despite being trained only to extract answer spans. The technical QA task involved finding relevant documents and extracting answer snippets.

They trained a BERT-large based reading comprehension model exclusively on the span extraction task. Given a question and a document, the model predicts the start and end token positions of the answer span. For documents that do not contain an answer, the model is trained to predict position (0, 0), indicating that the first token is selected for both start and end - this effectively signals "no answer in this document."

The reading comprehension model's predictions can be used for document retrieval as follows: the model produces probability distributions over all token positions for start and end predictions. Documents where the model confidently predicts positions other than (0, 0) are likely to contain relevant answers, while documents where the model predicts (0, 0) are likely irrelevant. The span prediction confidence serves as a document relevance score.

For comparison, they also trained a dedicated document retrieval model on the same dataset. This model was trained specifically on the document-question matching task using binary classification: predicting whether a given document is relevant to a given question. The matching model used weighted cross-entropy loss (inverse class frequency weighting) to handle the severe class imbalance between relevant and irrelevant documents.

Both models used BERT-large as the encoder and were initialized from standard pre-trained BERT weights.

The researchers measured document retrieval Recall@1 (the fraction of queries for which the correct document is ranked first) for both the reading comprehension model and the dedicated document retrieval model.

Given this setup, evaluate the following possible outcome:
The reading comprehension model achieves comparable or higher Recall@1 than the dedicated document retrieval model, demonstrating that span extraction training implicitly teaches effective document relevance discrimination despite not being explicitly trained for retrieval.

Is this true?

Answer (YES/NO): YES